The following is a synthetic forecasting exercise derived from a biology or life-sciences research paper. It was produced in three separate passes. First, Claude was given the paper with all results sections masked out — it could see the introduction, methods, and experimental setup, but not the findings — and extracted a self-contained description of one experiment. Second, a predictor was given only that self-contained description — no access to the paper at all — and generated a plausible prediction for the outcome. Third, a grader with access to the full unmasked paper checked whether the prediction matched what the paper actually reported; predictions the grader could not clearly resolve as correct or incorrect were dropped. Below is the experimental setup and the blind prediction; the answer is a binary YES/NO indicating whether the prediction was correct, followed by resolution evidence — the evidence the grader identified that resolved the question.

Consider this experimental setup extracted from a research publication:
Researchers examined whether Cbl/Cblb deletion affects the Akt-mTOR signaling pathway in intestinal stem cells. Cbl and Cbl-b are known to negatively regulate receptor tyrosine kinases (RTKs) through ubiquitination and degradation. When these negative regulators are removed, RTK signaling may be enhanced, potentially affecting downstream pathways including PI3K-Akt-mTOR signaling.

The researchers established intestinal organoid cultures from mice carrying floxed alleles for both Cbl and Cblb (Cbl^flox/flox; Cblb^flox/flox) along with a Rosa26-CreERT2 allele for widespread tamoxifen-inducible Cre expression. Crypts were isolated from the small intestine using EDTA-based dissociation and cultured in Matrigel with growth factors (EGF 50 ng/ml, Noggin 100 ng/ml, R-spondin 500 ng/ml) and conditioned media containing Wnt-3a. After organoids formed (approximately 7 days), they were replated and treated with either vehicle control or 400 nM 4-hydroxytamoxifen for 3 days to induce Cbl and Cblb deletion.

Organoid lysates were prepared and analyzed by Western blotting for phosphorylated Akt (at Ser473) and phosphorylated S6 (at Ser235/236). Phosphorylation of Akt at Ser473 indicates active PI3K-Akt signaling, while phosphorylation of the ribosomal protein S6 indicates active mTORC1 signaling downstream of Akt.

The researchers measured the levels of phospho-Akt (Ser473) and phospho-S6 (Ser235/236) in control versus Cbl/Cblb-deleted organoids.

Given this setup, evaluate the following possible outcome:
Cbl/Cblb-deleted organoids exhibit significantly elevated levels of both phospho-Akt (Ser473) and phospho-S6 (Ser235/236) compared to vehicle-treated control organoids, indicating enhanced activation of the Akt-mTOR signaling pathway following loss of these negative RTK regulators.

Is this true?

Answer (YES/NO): YES